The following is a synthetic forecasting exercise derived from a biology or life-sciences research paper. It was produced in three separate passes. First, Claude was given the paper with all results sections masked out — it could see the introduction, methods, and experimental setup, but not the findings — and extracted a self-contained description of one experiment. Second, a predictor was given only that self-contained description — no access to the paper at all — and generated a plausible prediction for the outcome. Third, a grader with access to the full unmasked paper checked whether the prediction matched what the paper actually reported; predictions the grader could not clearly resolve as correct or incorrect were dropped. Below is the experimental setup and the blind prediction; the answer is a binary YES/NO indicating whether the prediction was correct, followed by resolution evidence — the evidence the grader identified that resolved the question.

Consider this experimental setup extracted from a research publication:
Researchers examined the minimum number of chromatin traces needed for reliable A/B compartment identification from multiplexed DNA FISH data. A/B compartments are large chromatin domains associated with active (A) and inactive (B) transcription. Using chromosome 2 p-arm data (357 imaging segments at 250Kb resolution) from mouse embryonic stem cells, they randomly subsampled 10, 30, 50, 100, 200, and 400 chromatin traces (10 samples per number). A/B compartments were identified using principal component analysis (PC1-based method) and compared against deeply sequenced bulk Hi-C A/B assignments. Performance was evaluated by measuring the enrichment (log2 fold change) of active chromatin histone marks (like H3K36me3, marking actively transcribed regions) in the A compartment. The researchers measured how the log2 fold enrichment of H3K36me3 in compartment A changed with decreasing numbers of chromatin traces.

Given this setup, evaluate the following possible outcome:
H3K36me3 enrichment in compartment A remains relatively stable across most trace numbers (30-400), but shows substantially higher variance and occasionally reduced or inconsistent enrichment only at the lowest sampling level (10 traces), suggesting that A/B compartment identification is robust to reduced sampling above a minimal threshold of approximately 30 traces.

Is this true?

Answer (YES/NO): NO